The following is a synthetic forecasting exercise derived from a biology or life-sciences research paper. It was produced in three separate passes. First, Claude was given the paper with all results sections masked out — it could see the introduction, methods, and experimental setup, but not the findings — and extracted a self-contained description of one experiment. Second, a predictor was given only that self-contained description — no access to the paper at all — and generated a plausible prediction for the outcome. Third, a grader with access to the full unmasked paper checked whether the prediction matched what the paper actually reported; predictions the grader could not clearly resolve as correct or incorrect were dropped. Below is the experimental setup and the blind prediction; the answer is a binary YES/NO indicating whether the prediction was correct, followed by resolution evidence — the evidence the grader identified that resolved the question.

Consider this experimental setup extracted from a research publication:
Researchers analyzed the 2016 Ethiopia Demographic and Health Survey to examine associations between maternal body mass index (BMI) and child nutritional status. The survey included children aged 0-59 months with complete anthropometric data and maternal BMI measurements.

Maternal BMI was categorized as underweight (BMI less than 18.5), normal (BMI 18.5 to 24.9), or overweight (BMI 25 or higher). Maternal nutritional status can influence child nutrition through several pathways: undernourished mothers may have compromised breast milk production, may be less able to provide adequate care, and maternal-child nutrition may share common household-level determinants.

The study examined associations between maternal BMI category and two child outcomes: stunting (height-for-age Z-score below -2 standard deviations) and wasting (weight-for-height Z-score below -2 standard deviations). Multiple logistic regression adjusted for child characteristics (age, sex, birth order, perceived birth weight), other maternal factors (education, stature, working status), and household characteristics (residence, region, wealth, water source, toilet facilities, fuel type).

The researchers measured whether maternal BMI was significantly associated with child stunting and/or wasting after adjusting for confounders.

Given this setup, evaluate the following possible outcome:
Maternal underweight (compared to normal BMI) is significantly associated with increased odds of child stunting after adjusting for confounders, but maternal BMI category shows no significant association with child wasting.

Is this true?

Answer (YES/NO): NO